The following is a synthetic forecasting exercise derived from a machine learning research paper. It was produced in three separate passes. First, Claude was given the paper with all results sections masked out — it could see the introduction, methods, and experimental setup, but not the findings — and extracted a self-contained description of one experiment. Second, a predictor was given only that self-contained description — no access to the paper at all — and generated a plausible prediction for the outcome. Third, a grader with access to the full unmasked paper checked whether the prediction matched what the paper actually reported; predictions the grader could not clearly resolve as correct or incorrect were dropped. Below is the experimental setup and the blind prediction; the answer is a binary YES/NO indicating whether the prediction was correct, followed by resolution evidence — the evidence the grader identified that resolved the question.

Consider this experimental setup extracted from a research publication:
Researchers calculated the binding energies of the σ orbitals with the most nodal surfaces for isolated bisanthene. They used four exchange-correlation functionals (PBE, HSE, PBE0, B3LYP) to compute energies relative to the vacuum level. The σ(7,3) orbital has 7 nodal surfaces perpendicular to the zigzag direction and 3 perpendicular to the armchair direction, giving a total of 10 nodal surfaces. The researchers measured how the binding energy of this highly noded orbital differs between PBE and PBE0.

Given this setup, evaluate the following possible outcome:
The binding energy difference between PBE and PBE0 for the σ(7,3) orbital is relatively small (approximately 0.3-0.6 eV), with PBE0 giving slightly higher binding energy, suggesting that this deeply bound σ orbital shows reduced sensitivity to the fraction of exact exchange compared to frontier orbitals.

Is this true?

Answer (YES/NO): NO